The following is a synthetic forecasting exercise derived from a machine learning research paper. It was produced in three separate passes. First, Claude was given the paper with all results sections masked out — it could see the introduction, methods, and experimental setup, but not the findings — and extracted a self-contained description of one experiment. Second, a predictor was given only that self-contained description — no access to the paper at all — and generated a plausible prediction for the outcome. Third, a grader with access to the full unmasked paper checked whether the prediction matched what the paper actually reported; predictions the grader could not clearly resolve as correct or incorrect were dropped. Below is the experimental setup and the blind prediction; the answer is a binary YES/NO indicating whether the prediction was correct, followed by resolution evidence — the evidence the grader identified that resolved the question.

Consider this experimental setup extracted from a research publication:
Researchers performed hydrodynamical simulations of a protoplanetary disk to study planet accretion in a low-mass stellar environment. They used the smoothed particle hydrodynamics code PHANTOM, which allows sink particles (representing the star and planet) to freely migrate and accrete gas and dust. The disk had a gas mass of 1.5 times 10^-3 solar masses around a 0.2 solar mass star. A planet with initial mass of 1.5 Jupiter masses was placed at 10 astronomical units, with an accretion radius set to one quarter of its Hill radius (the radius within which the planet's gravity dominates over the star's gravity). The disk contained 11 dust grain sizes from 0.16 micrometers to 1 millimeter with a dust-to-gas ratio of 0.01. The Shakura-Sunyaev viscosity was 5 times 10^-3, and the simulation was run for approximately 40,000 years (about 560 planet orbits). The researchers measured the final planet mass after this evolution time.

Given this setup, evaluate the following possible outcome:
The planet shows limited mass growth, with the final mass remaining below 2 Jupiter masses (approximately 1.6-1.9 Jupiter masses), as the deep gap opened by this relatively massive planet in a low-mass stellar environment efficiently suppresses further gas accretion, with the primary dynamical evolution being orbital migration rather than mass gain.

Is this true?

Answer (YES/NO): NO